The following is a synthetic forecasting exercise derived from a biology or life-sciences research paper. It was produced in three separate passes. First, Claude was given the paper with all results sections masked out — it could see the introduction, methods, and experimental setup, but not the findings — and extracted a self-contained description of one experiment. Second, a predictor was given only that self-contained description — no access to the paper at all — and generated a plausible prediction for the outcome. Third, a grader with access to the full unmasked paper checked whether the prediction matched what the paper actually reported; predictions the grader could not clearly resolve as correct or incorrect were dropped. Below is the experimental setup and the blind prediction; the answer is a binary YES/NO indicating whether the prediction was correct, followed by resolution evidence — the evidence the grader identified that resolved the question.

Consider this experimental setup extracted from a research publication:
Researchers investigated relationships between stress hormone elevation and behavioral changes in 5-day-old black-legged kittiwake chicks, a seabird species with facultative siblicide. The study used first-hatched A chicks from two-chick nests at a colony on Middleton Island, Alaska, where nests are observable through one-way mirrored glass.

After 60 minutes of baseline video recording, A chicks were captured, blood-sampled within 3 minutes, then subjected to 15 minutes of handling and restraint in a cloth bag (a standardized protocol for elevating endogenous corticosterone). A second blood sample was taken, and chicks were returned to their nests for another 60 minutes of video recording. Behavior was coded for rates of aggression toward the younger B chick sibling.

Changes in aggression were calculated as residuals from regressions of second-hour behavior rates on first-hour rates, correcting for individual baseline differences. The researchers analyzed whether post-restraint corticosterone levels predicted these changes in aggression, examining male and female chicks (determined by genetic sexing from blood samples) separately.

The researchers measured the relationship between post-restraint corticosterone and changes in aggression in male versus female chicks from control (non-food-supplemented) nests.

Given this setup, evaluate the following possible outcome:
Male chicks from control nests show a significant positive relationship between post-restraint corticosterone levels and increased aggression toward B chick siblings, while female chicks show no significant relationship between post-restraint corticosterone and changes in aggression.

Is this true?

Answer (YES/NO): YES